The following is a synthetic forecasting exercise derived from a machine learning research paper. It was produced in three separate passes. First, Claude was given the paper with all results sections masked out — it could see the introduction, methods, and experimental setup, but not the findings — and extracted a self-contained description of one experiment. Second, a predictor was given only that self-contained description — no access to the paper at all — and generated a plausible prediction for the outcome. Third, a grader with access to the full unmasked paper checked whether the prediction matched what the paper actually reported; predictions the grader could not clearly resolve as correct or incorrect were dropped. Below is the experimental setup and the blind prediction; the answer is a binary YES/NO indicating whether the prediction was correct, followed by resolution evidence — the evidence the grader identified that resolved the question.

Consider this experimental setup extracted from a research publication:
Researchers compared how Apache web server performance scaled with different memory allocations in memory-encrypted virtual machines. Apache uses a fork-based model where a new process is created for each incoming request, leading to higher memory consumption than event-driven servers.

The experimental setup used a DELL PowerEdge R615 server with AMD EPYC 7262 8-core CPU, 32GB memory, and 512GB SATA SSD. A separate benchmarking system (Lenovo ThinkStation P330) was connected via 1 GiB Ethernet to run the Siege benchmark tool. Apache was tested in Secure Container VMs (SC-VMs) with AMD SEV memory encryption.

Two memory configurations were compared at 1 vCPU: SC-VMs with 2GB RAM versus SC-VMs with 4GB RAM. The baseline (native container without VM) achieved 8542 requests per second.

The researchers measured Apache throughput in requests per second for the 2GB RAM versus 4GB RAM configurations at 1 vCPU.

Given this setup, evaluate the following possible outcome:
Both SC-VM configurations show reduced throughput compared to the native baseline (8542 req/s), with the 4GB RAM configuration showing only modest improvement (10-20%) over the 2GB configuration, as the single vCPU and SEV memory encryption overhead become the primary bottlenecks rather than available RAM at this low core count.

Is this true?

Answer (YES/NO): NO